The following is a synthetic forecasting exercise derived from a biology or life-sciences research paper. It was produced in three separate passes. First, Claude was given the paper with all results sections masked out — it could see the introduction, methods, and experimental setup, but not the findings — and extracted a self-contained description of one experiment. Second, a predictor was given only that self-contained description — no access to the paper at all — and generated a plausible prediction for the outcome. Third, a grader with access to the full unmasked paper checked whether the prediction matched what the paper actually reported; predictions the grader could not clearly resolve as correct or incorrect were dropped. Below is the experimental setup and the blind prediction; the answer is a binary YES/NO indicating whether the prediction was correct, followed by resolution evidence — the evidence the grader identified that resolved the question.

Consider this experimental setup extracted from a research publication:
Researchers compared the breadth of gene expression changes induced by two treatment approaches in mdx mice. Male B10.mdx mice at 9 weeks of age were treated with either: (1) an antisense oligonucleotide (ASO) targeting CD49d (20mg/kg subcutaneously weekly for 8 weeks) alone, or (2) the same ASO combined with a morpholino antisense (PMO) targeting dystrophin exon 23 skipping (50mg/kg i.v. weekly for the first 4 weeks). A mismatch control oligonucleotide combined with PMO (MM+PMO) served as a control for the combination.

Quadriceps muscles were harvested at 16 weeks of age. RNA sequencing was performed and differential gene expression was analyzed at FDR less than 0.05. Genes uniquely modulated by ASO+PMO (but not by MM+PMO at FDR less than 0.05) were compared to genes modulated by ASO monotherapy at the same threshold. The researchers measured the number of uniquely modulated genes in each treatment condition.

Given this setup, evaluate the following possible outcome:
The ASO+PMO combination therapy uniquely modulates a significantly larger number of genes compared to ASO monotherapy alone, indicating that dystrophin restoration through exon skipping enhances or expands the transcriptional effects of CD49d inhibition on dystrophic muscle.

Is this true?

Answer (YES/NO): YES